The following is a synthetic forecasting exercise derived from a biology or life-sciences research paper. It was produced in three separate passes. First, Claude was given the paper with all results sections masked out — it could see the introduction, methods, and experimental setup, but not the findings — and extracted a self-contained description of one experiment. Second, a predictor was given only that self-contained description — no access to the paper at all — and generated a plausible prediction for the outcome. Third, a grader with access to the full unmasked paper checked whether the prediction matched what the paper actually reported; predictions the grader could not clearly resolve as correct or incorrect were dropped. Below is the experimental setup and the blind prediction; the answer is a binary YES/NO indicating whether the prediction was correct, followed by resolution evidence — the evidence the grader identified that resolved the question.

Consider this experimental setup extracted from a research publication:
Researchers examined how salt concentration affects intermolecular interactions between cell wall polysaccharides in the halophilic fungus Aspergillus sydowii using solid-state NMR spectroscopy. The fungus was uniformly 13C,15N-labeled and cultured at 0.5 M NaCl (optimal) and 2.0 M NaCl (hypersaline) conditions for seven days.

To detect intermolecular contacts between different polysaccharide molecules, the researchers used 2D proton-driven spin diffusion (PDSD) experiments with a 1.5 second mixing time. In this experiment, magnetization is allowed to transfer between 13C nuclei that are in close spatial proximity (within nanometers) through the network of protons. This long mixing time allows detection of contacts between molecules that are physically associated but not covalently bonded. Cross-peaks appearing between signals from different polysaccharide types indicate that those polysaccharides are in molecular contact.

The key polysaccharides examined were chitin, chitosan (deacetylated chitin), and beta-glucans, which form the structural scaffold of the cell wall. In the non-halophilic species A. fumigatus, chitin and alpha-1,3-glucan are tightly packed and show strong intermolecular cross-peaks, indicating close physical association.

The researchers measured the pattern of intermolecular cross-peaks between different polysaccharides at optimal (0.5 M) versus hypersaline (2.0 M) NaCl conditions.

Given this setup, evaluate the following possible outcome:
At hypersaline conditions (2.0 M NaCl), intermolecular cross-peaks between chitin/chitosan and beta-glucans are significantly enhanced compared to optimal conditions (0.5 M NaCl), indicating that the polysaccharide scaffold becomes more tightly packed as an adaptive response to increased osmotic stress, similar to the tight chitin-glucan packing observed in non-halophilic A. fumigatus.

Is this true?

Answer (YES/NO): NO